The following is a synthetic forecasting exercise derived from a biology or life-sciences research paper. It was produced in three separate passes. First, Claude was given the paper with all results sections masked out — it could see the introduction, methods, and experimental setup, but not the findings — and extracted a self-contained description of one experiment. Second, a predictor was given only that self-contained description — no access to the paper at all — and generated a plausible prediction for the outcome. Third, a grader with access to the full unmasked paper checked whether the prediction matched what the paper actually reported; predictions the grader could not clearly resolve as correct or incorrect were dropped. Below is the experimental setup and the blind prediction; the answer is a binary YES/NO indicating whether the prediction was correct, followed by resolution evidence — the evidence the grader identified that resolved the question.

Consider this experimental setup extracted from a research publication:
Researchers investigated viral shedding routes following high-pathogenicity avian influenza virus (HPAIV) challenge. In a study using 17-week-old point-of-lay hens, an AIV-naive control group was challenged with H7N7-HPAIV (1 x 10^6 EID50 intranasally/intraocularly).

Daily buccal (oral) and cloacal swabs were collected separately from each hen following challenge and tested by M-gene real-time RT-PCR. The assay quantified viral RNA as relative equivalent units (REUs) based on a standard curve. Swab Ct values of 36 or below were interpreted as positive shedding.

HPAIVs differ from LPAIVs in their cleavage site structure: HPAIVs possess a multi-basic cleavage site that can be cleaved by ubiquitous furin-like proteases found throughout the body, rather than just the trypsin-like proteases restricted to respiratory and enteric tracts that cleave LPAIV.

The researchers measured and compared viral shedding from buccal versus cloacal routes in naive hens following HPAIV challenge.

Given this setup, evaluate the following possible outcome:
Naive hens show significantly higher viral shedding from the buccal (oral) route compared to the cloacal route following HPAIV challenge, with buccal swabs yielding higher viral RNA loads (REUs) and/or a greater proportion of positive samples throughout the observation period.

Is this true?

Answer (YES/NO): NO